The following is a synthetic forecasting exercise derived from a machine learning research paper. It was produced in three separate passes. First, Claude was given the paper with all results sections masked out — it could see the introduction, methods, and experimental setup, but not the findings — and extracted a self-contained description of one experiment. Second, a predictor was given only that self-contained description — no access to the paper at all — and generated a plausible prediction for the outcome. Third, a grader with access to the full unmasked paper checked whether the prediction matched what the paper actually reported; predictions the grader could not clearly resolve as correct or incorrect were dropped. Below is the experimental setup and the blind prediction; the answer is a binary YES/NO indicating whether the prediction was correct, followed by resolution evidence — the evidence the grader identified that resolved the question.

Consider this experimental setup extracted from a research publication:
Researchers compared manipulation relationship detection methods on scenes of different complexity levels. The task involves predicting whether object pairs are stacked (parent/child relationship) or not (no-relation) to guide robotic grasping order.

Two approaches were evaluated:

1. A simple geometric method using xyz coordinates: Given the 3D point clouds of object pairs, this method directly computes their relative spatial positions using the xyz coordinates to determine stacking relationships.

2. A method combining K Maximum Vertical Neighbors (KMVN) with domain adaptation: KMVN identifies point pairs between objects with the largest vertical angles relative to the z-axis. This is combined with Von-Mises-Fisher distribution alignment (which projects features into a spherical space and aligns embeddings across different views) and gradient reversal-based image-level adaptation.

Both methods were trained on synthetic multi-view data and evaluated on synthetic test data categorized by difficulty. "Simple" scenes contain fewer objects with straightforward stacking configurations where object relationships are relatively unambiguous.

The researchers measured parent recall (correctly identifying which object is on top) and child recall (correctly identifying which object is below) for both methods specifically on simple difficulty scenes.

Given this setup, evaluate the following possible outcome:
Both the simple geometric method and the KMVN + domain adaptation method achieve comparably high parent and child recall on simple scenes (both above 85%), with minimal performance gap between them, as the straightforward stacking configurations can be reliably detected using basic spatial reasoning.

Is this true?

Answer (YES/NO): NO